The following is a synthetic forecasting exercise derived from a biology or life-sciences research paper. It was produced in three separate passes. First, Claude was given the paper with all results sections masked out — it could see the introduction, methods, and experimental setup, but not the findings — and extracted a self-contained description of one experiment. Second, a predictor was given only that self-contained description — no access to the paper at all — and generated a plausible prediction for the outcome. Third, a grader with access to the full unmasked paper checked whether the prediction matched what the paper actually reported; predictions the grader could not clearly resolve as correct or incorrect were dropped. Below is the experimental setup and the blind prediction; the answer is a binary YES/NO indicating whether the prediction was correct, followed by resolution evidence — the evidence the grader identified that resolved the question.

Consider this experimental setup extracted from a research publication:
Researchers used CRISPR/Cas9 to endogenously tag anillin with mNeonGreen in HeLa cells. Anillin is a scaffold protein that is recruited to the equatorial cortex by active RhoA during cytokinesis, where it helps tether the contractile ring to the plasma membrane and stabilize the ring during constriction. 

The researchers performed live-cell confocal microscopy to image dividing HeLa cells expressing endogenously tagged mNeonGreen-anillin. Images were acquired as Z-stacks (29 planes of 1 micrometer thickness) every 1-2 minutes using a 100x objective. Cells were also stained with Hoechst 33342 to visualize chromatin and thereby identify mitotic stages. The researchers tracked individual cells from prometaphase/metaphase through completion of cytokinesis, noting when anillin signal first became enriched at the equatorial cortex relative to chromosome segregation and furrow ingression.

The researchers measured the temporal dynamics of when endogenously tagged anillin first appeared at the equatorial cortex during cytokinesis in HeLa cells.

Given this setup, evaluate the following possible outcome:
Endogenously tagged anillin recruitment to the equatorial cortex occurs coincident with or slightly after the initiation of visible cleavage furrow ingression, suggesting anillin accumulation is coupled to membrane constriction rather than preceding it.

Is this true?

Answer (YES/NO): NO